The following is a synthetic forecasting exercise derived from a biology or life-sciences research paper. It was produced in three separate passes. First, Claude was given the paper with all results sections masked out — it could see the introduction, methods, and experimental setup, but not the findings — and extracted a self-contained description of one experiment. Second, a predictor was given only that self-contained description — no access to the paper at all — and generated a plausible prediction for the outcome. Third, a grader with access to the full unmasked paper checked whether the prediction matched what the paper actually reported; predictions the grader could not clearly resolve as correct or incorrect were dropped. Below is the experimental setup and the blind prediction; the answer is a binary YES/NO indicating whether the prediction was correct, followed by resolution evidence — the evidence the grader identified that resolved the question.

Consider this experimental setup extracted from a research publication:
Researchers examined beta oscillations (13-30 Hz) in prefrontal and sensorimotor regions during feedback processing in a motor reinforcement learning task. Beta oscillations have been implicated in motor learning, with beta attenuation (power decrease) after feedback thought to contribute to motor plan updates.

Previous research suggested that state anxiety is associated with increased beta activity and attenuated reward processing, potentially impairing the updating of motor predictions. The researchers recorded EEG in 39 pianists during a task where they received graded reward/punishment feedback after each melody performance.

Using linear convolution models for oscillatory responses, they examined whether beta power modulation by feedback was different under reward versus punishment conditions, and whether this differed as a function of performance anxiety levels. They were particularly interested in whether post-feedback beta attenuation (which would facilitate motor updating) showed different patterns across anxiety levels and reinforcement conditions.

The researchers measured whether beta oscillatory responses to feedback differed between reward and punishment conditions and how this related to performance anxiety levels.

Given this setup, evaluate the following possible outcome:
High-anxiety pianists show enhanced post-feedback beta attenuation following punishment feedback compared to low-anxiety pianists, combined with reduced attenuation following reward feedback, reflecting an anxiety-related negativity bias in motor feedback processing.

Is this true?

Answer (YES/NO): NO